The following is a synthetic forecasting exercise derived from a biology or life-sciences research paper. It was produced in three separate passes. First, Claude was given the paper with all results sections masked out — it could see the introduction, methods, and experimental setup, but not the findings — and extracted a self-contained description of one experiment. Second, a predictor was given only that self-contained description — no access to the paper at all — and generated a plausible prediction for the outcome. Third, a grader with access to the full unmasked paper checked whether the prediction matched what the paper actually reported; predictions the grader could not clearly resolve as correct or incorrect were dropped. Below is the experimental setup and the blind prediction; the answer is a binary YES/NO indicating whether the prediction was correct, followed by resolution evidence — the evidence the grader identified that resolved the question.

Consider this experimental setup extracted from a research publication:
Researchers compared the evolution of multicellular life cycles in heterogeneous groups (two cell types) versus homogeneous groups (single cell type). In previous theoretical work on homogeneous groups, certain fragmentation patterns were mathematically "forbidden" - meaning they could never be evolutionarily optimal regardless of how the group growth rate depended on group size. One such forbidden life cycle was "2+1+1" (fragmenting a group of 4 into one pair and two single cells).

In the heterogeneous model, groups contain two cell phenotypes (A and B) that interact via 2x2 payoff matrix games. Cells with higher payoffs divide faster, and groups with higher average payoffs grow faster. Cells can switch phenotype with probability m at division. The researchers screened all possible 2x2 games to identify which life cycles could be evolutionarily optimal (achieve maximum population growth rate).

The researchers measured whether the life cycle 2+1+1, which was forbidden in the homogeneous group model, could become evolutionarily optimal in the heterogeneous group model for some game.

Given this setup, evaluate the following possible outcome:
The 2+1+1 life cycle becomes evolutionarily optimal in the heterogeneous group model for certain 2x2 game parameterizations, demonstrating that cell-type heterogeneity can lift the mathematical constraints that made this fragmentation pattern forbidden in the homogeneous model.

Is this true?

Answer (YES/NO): YES